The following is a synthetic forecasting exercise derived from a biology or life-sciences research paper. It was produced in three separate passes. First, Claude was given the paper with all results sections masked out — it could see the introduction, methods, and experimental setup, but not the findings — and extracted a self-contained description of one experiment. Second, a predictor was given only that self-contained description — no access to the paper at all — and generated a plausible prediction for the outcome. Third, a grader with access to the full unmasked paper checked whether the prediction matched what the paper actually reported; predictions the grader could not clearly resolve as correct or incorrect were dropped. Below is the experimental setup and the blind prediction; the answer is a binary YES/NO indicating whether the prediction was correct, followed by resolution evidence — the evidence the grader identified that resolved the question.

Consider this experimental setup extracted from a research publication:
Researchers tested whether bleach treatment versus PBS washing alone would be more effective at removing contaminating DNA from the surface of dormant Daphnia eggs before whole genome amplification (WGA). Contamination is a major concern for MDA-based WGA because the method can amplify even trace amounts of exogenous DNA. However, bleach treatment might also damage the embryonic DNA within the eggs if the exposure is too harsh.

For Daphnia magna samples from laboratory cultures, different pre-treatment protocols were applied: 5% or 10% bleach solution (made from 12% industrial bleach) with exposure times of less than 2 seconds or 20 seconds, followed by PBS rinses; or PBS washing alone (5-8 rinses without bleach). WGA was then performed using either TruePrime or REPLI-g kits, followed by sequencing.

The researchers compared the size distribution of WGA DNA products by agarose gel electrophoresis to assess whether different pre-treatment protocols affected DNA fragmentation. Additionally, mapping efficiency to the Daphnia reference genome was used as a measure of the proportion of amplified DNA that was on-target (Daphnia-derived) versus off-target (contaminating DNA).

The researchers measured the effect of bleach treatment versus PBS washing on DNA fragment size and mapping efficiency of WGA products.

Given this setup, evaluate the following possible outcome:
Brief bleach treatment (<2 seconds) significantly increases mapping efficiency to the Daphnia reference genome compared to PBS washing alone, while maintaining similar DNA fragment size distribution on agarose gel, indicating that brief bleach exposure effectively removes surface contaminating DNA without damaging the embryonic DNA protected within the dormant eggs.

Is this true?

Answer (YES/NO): NO